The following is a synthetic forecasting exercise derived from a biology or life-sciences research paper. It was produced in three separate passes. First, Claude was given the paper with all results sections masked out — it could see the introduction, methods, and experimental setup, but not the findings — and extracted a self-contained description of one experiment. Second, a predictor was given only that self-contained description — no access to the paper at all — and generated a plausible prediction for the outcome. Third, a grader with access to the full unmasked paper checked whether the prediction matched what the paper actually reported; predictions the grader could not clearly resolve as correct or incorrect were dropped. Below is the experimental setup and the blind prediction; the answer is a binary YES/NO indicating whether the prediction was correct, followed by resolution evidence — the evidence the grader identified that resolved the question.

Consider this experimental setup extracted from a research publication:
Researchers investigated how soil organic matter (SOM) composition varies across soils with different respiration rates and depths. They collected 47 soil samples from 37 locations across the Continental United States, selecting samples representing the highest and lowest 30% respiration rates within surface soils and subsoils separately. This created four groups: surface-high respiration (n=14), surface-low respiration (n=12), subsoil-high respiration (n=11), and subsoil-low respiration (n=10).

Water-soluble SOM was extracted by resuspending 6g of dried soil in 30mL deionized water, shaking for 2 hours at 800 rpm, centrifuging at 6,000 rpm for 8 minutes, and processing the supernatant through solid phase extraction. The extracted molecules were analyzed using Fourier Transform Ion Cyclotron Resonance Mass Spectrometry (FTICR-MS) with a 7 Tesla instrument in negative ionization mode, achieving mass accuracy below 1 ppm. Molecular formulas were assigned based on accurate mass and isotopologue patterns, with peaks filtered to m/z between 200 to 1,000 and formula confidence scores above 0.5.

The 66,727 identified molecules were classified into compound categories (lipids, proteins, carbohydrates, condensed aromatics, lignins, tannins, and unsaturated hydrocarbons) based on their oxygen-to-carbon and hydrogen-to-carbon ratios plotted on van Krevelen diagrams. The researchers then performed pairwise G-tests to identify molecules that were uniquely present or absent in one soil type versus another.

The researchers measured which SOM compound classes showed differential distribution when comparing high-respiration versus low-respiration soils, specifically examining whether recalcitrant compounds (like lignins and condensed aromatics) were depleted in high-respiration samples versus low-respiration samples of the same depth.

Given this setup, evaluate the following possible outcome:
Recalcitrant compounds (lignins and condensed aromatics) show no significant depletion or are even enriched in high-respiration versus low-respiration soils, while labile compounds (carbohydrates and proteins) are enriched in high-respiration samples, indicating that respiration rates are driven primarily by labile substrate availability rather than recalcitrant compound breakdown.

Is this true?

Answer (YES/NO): NO